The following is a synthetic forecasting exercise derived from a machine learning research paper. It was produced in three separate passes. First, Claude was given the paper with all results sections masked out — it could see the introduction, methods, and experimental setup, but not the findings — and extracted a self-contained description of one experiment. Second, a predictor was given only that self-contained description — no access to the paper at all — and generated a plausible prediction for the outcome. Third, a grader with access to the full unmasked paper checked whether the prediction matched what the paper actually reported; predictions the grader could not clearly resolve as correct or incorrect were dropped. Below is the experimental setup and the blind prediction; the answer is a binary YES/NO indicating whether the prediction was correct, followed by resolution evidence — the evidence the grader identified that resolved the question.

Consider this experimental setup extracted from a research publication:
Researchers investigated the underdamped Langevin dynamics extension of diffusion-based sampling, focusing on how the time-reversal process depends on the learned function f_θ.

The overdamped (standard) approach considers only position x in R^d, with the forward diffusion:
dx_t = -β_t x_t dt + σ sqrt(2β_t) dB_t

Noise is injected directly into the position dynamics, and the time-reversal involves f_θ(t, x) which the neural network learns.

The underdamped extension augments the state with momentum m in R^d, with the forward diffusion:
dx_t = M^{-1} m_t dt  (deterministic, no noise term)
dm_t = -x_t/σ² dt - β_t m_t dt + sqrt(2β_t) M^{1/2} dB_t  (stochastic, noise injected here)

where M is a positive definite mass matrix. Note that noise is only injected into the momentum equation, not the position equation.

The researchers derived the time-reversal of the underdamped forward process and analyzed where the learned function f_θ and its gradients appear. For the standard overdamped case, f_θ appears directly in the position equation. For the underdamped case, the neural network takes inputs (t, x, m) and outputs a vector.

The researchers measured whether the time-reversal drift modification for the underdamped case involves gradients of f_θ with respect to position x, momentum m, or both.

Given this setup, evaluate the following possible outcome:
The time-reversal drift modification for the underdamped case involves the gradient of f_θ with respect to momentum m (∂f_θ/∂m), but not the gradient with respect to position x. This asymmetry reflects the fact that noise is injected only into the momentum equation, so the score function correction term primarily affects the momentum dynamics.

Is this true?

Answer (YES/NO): NO